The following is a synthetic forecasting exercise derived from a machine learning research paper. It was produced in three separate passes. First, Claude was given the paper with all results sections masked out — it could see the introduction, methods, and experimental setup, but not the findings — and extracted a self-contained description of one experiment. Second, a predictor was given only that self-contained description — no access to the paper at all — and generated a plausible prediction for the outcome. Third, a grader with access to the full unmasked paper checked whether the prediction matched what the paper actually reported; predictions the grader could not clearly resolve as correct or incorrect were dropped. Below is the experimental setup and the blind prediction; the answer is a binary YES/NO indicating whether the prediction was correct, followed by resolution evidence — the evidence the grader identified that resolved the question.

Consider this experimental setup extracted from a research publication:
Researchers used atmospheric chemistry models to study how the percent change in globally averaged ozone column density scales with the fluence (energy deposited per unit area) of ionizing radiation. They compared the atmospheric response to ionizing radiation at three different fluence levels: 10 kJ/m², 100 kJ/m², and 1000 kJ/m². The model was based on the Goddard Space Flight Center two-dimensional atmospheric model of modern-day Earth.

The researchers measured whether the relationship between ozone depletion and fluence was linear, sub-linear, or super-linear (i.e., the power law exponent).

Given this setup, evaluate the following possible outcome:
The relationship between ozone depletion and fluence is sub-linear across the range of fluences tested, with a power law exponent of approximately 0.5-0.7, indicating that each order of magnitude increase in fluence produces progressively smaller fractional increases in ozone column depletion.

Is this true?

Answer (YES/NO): NO